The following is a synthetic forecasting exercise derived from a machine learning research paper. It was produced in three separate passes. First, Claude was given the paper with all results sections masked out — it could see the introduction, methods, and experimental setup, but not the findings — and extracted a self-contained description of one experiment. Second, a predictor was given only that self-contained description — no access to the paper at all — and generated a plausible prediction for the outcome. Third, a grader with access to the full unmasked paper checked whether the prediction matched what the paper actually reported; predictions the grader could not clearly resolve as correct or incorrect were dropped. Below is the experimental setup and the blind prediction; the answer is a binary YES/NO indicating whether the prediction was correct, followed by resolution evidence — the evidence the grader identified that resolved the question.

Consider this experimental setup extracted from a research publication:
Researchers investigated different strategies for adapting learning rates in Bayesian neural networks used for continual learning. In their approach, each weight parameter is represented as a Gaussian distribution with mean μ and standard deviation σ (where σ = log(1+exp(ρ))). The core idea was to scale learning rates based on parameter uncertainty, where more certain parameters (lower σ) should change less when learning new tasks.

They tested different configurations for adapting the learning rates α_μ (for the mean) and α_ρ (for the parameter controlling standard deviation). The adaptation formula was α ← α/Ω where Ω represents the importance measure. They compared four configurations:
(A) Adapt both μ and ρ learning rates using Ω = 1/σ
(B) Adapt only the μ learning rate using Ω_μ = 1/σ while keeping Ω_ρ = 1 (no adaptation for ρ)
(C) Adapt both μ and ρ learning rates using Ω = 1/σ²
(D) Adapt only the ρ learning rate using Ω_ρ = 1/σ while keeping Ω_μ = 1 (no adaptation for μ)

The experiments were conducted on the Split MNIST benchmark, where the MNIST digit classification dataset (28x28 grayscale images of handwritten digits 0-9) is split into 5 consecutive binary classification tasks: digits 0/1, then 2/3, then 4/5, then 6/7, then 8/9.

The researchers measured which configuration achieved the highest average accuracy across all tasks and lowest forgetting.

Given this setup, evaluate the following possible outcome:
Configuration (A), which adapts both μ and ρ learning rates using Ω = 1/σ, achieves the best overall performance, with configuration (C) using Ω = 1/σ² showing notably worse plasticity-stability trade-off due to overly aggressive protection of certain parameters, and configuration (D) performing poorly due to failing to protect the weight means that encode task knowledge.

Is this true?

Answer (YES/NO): NO